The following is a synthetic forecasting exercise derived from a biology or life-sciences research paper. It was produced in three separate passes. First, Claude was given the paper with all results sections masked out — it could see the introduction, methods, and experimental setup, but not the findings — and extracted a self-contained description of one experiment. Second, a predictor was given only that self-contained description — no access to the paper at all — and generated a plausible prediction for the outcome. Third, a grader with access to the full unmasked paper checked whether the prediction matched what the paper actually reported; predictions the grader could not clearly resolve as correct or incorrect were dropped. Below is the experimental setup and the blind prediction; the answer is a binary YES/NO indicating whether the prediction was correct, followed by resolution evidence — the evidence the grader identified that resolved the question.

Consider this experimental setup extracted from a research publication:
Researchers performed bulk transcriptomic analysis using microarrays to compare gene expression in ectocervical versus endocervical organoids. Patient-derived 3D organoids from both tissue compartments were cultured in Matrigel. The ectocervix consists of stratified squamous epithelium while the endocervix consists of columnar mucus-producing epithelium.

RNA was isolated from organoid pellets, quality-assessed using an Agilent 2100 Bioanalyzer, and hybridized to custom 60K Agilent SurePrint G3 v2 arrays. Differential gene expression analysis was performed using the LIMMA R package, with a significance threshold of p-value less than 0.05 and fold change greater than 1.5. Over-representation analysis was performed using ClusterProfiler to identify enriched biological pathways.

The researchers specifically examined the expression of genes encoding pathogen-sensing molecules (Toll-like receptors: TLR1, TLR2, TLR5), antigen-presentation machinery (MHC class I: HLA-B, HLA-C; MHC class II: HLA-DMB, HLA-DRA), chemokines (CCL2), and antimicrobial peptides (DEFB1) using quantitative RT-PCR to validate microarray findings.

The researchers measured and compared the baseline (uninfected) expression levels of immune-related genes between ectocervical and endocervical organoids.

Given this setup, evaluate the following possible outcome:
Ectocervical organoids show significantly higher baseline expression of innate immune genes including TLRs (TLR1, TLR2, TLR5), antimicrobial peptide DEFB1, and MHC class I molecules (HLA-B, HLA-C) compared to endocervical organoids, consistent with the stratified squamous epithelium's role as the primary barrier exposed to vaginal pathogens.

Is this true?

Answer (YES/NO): NO